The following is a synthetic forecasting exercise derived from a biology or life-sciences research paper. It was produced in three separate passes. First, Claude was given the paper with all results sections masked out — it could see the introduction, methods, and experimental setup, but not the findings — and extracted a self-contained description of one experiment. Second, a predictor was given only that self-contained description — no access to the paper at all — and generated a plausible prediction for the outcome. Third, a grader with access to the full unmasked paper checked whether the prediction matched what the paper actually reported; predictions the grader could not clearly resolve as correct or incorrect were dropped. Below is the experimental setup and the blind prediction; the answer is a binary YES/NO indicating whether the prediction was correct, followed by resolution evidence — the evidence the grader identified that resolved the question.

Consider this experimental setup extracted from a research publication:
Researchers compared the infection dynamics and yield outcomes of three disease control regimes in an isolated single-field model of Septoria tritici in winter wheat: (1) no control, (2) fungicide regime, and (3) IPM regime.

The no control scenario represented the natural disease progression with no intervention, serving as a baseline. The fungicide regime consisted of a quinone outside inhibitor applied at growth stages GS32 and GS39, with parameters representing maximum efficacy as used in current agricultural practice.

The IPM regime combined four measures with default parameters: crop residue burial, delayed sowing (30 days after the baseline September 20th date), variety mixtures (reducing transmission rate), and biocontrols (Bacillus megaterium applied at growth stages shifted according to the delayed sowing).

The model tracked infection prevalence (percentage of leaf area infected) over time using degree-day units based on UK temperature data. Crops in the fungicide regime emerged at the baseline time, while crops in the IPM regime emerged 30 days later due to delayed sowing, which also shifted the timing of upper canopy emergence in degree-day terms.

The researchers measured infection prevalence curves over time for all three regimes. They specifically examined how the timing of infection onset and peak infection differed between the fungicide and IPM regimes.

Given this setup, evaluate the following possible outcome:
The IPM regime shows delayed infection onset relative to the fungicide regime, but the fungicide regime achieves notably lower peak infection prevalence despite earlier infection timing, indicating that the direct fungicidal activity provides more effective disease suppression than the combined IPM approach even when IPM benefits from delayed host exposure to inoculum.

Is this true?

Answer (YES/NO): NO